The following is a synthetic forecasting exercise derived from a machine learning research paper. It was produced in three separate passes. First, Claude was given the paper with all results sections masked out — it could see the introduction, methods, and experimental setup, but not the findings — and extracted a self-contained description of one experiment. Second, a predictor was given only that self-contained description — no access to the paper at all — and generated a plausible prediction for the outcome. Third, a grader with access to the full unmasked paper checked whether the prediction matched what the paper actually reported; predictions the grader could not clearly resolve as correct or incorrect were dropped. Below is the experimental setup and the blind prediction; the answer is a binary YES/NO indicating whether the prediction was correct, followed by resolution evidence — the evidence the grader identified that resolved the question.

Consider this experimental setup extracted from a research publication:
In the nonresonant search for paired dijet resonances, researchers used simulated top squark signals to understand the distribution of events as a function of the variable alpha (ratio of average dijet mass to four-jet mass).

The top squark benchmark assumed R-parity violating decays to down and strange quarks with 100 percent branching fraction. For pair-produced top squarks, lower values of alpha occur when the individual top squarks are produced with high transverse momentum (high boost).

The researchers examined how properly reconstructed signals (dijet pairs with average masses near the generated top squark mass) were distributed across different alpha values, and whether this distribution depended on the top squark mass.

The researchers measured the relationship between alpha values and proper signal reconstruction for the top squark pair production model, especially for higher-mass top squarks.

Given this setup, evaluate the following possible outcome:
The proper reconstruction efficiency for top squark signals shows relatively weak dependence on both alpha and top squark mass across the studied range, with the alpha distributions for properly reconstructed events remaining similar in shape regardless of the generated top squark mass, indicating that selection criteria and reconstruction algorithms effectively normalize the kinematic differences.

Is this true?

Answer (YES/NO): NO